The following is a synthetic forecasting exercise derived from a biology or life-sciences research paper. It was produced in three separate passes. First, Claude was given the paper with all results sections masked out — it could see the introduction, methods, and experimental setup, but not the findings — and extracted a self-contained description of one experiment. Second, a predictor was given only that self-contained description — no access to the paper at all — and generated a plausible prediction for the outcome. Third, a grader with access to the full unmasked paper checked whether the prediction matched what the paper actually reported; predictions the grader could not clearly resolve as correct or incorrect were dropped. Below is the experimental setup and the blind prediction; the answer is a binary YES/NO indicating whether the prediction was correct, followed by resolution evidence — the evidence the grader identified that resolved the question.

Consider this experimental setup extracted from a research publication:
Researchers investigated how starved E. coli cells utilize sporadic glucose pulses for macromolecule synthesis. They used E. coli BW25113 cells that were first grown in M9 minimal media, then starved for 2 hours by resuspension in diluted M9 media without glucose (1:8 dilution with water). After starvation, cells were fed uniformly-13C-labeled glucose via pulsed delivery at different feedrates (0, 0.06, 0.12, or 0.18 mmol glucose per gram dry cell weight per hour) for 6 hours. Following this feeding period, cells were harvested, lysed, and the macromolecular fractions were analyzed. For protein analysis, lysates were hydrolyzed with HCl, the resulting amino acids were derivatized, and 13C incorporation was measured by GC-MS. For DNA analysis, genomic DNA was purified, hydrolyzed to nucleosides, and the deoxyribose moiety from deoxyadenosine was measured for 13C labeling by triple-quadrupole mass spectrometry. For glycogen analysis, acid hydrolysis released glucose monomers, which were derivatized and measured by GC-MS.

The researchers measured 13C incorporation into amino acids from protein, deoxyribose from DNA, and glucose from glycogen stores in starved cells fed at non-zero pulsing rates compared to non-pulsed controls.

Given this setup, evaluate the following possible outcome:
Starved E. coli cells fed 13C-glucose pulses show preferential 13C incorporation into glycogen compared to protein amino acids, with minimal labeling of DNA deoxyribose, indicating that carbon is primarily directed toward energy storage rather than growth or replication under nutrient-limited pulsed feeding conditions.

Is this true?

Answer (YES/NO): NO